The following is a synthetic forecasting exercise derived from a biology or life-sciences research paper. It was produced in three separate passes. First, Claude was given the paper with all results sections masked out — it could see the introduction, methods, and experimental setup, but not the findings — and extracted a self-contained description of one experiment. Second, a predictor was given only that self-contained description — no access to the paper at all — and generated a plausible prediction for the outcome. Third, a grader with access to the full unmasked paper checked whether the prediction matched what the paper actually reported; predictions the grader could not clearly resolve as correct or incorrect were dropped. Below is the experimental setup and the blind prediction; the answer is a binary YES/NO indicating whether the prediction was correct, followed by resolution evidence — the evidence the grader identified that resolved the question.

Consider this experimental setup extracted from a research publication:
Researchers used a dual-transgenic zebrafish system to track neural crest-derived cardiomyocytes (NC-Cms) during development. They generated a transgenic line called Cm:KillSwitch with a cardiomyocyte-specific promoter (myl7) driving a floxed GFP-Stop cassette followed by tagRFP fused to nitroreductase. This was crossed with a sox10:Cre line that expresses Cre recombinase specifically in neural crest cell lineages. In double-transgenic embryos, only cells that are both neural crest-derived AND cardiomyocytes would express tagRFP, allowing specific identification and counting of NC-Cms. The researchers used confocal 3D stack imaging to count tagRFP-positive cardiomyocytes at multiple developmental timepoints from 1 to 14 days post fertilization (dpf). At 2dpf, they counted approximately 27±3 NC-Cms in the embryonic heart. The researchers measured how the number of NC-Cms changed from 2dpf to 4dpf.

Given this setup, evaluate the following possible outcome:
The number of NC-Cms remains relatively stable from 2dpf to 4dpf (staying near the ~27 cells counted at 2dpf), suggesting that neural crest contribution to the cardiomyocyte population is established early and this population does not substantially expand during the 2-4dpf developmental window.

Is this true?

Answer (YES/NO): YES